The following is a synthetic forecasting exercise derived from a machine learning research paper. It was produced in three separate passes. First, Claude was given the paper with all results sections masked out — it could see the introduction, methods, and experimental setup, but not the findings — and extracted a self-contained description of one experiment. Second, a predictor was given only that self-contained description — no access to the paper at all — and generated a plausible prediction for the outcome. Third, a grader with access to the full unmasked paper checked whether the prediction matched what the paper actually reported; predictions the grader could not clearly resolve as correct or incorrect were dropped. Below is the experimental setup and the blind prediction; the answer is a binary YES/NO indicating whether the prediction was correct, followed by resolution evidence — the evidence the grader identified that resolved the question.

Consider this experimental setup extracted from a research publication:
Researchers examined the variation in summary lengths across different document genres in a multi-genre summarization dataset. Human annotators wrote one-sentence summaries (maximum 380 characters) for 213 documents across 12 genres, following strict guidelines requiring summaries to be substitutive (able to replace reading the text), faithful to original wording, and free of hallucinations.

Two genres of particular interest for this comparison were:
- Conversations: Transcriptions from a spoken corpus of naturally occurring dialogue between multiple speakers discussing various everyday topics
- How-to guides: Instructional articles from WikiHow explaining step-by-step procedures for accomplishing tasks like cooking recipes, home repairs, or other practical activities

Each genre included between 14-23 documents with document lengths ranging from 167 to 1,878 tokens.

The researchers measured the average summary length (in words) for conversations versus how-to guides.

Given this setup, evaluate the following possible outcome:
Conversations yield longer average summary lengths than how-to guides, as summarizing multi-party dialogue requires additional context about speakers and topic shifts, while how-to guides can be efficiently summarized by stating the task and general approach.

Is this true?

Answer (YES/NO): NO